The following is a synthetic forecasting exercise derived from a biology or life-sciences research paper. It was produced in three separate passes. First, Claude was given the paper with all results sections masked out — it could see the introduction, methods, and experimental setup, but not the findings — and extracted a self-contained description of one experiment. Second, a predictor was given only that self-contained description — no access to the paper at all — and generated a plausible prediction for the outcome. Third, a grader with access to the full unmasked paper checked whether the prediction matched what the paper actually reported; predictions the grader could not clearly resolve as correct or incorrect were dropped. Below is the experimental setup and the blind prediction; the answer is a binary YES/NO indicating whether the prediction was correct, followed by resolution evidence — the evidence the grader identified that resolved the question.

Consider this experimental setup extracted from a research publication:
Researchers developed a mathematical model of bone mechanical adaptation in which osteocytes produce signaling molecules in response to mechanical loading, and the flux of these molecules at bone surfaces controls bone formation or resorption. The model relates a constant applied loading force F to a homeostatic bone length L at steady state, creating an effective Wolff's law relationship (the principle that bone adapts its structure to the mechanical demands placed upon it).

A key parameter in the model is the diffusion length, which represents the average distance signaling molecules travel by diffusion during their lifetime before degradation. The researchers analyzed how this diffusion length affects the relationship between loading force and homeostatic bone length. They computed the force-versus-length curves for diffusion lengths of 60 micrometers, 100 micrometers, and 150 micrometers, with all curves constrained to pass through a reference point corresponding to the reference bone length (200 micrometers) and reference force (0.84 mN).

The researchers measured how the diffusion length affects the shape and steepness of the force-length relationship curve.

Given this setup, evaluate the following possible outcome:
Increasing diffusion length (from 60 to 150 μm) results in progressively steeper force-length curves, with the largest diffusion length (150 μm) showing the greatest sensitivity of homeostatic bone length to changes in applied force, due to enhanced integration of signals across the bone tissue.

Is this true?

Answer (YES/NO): NO